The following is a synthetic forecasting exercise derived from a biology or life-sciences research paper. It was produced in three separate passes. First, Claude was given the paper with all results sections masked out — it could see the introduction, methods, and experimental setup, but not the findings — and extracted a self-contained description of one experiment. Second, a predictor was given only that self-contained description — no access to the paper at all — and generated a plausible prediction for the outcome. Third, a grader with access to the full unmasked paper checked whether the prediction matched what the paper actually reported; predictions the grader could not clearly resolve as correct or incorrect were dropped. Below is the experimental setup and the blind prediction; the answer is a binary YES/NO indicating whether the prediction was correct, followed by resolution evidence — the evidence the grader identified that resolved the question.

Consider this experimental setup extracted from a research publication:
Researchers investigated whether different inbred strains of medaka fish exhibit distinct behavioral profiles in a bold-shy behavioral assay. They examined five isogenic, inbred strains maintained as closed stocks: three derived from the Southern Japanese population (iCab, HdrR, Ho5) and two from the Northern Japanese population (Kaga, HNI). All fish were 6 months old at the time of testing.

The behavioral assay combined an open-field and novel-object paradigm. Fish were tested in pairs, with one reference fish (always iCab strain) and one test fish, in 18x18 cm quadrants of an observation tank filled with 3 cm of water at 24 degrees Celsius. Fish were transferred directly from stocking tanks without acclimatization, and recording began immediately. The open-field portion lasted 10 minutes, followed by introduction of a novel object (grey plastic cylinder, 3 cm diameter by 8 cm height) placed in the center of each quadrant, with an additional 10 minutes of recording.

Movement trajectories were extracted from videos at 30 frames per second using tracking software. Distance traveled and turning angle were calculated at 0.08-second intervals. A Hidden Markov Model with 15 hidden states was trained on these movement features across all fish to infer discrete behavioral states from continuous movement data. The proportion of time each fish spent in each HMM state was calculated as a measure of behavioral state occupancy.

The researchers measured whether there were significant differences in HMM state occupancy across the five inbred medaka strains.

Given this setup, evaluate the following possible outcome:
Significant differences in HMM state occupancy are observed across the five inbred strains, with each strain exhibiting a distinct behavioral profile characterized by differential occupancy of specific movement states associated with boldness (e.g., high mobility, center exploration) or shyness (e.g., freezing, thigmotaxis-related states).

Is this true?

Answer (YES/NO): NO